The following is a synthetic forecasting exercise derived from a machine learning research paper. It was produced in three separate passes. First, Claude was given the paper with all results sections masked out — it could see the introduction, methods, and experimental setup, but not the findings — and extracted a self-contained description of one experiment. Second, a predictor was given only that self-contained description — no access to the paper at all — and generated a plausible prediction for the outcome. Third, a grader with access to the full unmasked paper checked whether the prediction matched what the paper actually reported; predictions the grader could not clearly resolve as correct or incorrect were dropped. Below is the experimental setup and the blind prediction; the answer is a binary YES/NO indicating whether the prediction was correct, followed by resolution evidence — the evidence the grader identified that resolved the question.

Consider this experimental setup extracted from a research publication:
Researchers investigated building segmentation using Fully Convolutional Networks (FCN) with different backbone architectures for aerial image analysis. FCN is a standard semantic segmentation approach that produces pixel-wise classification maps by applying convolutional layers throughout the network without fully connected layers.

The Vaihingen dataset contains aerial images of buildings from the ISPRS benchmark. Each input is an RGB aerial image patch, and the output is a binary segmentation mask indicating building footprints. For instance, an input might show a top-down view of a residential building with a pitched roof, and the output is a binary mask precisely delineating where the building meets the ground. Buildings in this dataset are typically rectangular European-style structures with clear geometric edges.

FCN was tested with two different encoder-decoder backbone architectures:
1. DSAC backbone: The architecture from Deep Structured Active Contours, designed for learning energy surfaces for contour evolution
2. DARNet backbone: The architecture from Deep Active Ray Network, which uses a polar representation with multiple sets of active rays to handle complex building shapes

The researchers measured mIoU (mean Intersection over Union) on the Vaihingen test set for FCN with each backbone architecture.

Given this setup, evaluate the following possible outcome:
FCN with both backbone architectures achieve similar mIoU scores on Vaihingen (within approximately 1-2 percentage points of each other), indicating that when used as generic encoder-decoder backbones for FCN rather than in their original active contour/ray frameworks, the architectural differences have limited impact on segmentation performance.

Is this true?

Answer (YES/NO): NO